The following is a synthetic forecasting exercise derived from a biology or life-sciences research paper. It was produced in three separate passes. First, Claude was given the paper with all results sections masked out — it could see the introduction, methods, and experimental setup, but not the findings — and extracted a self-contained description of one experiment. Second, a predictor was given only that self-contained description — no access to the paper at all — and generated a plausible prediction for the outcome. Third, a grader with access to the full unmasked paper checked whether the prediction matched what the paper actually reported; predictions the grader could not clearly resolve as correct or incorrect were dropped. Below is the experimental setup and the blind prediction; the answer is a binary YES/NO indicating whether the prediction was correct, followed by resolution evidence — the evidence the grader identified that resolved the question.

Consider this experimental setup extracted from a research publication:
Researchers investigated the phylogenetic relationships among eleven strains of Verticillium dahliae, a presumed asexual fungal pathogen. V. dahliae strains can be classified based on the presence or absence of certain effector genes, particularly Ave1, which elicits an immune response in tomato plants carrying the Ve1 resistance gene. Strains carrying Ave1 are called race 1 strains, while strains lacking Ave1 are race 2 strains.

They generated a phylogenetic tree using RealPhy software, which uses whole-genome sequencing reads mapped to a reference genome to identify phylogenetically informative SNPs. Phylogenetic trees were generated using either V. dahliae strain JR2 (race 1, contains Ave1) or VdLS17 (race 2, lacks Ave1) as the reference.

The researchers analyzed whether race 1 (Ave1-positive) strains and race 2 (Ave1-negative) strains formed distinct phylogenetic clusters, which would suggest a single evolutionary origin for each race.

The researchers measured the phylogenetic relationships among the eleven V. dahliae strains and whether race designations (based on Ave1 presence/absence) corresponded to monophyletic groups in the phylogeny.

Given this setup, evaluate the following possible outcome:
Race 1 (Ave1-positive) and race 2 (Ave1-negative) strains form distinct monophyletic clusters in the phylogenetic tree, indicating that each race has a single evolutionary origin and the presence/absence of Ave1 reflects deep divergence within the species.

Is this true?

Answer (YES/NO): NO